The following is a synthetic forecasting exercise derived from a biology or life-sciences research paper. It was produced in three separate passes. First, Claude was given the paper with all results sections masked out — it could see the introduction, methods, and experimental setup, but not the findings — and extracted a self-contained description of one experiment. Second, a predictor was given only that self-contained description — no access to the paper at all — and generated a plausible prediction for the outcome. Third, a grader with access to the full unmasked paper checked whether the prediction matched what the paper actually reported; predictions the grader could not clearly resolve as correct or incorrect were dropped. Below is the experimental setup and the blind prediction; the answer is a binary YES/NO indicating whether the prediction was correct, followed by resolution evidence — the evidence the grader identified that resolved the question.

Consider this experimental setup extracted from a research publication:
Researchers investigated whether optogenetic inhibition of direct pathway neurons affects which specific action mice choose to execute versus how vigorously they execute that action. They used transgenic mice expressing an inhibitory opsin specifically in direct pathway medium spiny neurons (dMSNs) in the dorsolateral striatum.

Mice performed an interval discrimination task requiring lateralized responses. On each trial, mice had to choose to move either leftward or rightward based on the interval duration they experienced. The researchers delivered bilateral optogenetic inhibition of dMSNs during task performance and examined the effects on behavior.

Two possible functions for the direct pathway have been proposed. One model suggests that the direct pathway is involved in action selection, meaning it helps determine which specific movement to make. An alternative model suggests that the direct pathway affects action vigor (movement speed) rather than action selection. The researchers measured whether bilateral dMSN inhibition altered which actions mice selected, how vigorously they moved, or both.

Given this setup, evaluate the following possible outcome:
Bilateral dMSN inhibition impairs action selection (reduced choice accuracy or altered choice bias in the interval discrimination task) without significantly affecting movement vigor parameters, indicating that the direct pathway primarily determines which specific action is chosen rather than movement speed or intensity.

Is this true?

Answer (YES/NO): NO